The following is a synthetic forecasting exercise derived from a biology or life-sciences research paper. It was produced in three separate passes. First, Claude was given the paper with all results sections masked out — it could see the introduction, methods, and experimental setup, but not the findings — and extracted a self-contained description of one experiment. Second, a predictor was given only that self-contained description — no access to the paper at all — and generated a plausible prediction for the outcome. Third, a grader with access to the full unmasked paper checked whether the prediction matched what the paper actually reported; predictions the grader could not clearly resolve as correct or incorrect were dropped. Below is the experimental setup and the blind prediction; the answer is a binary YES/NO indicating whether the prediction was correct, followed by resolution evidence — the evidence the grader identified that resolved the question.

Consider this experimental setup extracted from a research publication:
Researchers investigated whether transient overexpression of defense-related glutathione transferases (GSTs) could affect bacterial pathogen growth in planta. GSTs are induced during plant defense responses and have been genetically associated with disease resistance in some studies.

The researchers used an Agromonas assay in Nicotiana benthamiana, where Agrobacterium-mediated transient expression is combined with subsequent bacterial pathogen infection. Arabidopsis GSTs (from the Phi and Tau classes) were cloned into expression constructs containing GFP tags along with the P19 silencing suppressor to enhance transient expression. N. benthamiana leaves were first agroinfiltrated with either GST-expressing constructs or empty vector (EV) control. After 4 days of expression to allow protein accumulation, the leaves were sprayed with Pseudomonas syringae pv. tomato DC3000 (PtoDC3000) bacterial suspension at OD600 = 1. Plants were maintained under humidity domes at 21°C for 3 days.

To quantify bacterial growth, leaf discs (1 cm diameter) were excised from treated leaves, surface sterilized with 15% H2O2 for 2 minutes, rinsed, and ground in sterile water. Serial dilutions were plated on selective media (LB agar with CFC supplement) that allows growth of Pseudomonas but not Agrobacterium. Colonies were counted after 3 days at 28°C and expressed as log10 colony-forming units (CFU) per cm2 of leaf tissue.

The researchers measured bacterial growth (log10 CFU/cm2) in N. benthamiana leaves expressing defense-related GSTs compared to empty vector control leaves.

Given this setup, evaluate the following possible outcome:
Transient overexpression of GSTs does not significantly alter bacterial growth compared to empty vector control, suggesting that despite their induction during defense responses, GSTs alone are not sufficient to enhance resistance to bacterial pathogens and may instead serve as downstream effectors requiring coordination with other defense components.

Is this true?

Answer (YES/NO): YES